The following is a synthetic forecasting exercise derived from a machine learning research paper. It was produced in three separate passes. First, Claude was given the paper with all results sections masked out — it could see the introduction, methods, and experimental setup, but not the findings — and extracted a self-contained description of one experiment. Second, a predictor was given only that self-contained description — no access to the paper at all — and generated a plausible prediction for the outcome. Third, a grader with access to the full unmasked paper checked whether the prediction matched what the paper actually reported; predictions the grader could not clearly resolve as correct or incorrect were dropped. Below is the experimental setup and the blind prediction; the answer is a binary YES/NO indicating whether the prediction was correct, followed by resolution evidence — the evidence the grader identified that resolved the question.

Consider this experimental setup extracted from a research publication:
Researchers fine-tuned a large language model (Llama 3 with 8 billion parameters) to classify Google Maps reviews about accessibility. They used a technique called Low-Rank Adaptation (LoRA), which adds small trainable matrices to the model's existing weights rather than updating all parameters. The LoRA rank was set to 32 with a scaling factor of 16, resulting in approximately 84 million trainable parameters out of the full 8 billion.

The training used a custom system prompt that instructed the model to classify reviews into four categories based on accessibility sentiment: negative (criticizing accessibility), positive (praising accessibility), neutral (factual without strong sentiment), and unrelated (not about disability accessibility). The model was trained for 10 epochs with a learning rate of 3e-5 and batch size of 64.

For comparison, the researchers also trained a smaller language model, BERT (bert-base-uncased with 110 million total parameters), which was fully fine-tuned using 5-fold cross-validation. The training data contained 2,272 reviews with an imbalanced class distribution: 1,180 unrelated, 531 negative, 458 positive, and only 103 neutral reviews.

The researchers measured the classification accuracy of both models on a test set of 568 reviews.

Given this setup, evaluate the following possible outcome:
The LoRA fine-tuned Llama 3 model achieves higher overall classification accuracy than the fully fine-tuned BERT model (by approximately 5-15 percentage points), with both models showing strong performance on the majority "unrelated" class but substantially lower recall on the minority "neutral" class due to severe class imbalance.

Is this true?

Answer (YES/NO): NO